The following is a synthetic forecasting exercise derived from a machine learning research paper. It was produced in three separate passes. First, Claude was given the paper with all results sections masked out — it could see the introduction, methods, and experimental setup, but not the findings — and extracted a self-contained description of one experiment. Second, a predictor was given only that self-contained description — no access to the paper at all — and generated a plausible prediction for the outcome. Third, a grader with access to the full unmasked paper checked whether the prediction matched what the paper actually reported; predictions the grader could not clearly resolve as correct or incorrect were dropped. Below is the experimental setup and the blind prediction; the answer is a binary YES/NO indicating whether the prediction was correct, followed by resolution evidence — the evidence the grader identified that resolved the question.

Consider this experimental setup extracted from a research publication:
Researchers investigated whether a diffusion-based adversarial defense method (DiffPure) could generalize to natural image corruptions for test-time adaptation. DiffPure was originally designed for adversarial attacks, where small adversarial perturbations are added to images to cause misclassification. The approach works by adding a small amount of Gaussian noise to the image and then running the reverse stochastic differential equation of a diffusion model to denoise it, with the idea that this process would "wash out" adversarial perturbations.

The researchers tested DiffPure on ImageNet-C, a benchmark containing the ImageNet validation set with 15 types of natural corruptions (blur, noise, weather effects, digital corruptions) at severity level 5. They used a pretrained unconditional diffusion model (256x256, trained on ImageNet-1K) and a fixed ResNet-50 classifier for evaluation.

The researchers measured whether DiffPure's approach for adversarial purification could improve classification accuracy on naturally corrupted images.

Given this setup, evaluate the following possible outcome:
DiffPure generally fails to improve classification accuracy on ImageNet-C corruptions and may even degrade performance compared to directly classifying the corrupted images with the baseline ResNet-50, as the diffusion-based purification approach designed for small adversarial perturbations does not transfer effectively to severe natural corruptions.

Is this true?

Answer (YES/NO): YES